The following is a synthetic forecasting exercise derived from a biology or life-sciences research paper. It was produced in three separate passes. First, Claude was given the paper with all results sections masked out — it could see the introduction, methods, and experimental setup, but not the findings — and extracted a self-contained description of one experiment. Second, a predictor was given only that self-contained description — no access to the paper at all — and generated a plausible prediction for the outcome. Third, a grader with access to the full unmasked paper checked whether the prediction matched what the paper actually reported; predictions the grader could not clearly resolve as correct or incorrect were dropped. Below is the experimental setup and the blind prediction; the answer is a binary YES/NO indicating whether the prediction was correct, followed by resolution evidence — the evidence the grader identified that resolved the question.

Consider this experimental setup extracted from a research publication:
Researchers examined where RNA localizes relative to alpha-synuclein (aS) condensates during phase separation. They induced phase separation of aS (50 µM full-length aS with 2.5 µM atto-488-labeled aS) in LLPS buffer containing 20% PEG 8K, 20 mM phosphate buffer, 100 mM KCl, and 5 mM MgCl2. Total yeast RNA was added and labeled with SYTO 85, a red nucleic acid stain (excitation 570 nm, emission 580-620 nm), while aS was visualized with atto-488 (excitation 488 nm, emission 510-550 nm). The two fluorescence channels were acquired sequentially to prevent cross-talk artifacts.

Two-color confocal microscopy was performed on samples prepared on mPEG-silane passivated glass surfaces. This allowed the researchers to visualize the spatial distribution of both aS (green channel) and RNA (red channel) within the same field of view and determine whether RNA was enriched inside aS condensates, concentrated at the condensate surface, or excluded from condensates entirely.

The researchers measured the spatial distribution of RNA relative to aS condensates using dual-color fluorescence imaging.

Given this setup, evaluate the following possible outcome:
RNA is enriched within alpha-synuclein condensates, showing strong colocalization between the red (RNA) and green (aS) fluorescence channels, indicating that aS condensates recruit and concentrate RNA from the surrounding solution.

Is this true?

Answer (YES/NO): YES